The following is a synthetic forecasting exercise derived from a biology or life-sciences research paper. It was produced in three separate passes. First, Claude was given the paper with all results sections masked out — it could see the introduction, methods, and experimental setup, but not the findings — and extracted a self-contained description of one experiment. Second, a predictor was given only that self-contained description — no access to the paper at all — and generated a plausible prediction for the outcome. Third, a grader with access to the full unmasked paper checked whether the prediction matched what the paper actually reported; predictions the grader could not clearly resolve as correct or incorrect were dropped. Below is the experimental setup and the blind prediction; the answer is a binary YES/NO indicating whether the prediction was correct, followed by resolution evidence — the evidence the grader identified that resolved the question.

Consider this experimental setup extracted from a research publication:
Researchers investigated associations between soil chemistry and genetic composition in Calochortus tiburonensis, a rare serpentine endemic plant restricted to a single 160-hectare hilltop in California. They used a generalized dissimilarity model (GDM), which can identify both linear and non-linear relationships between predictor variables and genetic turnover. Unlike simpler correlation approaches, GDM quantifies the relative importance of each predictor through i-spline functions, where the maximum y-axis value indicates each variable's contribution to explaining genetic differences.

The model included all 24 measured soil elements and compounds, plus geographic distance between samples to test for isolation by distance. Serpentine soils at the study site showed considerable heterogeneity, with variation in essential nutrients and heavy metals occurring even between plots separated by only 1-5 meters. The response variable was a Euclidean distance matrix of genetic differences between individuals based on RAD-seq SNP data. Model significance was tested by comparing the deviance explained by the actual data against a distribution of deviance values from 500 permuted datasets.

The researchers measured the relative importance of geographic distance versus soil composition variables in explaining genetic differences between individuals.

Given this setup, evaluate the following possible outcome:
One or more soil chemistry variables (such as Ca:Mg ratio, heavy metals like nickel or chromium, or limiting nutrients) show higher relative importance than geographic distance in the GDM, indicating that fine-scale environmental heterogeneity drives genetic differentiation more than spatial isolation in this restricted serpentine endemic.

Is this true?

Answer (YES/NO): YES